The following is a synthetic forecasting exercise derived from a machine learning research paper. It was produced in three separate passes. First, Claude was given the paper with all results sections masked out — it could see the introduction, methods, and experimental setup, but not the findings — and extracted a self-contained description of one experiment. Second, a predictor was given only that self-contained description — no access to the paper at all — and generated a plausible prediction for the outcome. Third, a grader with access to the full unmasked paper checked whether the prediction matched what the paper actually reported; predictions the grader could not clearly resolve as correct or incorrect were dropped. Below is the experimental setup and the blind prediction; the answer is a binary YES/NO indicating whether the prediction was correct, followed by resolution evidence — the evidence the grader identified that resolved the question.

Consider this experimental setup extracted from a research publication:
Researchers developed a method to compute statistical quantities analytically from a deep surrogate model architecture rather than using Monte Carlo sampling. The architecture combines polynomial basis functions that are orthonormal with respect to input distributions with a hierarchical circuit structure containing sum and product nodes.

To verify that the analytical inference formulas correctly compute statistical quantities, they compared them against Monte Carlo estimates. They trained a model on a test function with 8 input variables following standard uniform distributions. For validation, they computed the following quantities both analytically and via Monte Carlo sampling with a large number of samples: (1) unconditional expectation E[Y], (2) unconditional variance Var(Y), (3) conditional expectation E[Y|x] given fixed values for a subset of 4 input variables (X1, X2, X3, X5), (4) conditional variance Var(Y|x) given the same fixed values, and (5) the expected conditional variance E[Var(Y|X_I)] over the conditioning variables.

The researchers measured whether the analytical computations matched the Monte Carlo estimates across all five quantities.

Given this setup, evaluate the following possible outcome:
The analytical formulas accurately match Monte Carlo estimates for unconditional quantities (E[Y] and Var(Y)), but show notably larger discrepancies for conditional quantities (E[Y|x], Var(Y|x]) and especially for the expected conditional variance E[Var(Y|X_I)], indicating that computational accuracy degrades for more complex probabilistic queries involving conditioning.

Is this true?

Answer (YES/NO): NO